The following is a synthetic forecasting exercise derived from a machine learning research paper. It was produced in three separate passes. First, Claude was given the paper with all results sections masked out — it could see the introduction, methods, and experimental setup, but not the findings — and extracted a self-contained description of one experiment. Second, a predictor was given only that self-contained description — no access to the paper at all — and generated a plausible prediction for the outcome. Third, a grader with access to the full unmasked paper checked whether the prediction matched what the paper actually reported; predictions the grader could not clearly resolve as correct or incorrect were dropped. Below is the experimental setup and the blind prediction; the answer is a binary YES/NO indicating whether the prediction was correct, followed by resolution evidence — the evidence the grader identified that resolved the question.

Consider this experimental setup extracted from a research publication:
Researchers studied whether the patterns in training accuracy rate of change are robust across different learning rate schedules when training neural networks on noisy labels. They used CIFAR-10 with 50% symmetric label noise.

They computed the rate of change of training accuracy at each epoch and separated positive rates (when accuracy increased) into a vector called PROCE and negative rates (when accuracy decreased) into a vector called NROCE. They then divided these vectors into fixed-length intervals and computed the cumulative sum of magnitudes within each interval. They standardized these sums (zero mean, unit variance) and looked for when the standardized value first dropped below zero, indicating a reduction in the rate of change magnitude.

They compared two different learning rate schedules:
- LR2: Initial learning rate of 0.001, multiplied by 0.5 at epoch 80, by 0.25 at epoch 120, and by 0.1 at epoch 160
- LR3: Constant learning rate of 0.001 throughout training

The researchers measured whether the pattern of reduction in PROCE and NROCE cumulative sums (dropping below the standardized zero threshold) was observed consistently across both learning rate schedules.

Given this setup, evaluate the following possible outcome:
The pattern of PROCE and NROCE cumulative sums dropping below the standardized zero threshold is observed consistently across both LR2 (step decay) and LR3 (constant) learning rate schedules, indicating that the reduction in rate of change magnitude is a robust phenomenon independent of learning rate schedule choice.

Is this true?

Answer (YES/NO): YES